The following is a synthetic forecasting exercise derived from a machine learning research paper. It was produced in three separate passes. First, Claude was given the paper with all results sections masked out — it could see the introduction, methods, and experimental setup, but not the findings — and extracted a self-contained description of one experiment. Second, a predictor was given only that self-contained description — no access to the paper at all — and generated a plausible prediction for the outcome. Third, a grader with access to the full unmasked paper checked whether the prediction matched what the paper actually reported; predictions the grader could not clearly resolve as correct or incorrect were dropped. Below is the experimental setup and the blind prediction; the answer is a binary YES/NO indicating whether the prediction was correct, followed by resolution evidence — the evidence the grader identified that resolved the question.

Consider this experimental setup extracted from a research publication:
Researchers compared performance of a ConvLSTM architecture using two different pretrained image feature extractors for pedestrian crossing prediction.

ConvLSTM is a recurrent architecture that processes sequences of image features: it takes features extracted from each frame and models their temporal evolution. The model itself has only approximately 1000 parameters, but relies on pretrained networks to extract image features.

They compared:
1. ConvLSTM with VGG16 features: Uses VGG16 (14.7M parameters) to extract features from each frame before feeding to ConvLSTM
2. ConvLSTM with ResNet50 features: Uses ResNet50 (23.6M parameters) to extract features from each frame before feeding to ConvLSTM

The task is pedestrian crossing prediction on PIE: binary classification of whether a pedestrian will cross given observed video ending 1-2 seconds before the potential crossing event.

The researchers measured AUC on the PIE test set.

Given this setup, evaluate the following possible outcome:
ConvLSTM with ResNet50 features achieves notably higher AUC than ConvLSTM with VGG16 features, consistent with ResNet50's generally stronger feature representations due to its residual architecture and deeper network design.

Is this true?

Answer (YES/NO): NO